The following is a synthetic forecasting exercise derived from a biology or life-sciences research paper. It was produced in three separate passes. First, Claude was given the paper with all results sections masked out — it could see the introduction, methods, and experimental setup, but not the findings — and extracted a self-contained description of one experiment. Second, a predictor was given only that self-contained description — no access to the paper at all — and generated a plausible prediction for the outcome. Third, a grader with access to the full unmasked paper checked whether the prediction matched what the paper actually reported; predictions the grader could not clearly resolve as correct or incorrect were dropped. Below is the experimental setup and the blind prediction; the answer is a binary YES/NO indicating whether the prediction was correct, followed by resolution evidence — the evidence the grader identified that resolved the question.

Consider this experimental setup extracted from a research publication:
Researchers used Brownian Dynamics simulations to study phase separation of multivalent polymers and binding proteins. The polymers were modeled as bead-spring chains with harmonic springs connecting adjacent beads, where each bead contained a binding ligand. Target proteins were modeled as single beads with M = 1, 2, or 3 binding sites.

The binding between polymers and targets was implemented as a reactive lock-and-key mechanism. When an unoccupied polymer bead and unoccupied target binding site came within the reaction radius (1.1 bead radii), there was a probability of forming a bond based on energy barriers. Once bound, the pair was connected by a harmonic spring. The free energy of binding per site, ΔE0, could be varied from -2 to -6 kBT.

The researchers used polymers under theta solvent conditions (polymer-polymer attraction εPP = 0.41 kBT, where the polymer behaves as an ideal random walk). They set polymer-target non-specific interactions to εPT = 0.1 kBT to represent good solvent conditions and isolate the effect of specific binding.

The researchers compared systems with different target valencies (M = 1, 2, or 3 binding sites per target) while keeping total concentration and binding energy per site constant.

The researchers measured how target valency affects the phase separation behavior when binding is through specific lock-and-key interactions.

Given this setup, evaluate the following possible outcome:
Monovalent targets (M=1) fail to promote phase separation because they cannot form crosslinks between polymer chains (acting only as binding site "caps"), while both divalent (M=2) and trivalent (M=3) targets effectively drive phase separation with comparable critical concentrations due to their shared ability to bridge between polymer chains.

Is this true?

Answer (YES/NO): NO